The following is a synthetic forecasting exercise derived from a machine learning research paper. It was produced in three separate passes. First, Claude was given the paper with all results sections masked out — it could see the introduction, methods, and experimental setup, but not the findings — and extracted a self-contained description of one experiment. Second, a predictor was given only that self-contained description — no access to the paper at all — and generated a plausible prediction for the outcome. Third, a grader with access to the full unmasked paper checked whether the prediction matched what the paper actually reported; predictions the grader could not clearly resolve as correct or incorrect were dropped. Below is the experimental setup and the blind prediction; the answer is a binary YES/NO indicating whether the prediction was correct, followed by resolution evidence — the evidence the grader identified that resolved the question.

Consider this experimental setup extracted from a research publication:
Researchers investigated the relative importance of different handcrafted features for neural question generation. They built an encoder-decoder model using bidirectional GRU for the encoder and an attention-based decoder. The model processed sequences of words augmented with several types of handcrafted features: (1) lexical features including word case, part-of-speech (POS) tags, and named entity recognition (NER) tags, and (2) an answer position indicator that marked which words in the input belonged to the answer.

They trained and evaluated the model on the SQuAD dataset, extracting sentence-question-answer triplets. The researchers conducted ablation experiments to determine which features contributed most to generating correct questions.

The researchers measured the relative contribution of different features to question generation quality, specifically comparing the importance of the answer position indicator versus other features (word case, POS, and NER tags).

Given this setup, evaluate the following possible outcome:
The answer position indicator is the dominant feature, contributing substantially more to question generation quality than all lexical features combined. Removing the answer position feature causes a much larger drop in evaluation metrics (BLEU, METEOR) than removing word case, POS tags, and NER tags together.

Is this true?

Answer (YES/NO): YES